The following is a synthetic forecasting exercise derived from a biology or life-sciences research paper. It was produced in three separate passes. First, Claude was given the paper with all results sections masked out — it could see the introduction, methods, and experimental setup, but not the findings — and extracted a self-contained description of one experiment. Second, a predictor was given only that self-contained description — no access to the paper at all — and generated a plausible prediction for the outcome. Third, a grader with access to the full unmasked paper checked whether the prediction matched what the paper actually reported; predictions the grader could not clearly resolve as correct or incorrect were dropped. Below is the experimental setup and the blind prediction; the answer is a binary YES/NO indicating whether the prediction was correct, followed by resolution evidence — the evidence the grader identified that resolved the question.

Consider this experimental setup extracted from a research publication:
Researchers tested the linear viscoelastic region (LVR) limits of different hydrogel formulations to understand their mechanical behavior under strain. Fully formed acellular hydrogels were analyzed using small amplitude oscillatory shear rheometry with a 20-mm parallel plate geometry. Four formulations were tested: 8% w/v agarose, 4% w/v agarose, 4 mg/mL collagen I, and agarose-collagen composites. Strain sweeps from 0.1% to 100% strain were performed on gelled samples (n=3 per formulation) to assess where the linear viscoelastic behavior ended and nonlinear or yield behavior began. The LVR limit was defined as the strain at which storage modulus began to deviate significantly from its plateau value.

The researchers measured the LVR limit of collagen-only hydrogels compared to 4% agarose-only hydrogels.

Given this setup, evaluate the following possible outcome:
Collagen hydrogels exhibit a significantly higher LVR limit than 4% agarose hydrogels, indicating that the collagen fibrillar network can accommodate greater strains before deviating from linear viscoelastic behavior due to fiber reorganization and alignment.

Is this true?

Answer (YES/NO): YES